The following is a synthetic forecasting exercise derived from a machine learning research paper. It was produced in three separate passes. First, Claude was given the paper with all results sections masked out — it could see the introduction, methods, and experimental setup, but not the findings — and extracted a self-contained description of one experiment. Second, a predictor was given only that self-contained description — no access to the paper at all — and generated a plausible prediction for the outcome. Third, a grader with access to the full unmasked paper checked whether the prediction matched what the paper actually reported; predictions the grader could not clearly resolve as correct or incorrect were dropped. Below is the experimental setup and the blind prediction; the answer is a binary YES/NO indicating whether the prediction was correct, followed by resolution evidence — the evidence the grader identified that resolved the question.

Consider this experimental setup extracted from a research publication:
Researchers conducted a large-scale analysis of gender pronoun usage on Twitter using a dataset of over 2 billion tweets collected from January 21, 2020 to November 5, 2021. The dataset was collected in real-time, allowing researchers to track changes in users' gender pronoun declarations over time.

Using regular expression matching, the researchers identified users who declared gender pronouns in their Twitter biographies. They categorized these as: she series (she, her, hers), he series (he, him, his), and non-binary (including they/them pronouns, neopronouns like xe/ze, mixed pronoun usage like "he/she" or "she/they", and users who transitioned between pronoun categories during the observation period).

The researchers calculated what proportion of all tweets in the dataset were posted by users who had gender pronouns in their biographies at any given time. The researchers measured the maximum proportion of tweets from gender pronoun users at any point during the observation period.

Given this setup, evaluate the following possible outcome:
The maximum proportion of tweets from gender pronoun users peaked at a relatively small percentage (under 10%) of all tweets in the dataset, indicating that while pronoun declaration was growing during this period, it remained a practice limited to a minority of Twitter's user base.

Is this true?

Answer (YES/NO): YES